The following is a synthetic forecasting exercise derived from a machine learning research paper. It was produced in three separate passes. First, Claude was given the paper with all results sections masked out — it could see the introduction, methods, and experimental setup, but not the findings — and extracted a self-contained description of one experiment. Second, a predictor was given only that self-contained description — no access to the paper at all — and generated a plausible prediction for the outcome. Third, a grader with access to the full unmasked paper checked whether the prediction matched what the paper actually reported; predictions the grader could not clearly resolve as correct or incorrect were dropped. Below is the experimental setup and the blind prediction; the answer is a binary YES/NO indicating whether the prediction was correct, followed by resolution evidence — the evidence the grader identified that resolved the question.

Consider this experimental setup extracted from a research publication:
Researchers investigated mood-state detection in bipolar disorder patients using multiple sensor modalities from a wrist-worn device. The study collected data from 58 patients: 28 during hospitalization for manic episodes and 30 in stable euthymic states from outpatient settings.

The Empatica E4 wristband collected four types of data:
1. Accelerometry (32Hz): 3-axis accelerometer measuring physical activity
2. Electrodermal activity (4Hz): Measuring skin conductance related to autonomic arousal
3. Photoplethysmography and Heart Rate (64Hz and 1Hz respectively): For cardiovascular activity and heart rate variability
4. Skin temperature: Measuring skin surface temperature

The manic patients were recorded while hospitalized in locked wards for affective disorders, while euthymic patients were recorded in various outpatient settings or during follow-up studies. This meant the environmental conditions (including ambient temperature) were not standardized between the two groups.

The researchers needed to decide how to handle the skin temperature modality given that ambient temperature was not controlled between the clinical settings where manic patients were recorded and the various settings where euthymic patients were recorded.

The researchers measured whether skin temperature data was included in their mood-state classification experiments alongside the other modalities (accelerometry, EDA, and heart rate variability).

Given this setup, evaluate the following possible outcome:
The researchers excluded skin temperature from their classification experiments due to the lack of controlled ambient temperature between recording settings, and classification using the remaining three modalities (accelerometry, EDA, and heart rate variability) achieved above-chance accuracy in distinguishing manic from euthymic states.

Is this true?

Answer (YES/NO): YES